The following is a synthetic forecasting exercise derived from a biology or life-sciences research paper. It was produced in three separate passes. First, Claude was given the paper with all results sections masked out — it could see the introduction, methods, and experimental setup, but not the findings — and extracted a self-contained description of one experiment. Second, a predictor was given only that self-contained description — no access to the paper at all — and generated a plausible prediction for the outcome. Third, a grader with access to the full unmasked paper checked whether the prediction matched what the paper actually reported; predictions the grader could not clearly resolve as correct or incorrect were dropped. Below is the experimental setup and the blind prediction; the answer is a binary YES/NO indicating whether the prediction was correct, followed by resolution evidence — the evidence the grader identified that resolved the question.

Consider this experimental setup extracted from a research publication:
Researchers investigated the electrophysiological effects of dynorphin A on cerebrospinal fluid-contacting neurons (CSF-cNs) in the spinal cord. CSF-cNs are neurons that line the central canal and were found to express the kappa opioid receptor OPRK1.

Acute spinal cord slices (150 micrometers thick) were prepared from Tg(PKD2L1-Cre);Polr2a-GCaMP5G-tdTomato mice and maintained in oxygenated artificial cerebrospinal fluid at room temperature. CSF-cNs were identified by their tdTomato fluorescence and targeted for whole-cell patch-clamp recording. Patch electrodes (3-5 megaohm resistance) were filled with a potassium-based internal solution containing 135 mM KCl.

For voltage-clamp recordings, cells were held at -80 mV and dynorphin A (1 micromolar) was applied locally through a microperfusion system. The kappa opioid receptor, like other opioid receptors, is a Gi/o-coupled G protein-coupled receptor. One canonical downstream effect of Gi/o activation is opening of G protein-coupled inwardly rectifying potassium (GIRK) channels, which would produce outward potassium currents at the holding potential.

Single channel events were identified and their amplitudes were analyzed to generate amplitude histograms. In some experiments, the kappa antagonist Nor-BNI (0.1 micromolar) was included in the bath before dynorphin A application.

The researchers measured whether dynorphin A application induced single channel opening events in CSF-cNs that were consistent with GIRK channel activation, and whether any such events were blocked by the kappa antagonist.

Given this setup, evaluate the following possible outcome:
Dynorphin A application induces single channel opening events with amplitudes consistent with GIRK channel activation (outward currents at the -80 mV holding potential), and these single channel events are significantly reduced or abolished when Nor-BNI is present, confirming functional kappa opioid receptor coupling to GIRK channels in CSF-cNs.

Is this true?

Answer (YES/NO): NO